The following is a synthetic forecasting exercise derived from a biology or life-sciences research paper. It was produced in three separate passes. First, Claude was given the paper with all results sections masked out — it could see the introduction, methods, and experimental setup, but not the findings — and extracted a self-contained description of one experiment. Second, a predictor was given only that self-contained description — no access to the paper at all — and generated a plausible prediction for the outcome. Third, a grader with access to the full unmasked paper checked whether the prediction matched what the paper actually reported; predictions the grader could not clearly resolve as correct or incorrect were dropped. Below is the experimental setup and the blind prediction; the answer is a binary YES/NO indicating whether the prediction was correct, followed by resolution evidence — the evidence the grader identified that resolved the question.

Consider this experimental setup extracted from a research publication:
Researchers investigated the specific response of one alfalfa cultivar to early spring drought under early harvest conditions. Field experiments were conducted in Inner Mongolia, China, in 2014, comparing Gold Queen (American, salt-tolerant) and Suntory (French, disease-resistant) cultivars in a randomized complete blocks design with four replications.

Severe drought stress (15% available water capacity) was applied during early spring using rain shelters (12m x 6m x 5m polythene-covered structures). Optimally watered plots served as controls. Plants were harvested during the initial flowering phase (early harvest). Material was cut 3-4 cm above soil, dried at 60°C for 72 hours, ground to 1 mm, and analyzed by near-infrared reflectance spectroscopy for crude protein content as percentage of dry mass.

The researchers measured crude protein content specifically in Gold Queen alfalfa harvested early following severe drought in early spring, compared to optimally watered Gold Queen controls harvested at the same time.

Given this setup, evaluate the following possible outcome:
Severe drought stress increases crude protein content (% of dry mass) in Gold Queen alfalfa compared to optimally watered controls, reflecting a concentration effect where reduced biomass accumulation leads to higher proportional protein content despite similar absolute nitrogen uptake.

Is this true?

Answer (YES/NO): YES